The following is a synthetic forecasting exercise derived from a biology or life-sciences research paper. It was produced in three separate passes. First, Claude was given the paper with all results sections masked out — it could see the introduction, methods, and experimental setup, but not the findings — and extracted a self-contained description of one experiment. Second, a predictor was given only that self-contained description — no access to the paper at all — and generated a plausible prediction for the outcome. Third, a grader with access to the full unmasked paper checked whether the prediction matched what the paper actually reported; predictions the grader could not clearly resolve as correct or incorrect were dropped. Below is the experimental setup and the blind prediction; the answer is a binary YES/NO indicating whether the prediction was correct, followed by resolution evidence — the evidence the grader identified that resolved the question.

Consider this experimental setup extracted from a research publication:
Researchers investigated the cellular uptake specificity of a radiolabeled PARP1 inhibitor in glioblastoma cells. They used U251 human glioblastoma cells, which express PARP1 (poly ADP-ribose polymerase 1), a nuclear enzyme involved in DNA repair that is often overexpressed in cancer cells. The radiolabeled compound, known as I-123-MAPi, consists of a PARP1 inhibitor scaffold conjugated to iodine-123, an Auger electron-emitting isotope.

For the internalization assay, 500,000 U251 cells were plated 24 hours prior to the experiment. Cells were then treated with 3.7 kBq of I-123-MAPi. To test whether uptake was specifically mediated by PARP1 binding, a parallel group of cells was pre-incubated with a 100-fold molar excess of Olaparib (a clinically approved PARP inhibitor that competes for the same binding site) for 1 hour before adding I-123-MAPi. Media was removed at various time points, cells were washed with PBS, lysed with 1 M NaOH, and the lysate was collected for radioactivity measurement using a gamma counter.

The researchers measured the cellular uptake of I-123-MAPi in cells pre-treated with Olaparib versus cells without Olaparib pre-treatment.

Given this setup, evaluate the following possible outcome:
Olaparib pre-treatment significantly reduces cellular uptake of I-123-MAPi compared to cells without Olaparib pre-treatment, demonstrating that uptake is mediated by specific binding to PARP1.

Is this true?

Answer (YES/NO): YES